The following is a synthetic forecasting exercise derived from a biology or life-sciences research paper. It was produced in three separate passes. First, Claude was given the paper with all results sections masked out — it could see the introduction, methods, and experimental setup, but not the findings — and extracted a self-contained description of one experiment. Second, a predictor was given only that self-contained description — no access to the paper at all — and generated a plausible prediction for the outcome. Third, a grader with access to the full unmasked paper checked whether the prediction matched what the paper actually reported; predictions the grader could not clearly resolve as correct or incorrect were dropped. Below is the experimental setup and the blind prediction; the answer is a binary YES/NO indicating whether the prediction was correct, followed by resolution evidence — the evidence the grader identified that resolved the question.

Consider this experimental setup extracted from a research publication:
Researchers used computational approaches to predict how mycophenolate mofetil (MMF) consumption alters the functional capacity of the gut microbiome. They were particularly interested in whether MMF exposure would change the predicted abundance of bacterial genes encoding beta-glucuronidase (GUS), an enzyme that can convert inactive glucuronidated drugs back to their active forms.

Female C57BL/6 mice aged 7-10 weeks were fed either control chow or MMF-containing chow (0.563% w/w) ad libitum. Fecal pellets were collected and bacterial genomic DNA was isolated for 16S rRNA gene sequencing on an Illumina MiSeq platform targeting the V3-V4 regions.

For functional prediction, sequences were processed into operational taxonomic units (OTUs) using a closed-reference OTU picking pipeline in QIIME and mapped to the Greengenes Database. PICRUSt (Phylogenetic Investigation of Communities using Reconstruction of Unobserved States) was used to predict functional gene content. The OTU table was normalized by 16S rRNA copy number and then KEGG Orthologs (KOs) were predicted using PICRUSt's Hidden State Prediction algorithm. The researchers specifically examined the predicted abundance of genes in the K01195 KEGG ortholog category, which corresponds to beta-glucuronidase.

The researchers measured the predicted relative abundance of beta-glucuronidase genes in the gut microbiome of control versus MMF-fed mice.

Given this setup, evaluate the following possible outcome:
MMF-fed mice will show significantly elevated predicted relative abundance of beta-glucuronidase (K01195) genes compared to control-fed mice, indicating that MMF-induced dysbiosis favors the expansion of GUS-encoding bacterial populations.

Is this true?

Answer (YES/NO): YES